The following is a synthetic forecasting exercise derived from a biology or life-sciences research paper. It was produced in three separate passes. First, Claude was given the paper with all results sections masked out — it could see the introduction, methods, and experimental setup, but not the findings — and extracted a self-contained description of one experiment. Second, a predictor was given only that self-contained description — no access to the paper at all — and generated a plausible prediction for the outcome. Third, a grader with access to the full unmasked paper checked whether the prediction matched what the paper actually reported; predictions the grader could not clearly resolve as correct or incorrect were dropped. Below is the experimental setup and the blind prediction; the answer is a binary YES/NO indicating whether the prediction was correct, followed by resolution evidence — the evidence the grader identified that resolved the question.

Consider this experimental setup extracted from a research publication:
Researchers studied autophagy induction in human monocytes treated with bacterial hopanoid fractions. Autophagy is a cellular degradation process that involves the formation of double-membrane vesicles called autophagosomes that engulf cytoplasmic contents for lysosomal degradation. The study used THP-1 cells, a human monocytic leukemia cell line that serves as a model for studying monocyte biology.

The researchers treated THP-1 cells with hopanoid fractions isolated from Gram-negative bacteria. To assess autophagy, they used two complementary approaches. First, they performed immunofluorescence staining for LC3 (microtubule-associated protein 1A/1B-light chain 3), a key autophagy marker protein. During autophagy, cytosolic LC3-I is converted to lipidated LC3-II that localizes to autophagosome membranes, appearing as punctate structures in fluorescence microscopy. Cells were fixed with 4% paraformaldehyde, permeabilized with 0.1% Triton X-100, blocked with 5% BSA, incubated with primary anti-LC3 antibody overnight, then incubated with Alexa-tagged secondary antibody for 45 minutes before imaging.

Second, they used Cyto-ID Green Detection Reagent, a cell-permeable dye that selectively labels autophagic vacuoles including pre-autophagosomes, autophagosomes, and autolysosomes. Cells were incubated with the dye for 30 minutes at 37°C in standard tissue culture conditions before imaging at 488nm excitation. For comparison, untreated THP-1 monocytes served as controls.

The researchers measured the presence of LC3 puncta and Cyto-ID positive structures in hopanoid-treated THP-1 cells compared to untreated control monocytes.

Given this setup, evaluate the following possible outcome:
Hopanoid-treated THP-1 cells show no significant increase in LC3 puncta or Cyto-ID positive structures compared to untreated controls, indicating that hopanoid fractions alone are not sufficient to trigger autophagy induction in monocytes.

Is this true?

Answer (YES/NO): NO